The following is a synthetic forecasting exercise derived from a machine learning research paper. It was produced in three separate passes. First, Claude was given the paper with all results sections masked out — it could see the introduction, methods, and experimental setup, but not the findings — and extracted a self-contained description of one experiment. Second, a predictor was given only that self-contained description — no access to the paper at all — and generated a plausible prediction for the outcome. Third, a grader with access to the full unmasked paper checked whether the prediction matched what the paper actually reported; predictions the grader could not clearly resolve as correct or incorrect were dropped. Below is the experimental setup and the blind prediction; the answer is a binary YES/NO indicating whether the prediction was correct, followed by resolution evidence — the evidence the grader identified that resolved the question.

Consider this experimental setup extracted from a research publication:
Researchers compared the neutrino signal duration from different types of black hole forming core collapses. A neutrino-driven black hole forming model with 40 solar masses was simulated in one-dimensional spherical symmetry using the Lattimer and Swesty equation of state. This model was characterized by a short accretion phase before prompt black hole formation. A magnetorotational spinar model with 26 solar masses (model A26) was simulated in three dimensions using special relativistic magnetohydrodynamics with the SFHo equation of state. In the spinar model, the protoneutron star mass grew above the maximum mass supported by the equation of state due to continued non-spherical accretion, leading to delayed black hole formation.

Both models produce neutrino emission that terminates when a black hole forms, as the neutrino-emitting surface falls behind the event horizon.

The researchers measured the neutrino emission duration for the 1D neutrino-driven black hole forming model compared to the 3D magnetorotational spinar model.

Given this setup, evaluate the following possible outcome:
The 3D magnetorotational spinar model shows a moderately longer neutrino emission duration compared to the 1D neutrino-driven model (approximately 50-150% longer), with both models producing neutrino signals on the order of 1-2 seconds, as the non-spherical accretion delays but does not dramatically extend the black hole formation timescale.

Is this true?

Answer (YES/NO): NO